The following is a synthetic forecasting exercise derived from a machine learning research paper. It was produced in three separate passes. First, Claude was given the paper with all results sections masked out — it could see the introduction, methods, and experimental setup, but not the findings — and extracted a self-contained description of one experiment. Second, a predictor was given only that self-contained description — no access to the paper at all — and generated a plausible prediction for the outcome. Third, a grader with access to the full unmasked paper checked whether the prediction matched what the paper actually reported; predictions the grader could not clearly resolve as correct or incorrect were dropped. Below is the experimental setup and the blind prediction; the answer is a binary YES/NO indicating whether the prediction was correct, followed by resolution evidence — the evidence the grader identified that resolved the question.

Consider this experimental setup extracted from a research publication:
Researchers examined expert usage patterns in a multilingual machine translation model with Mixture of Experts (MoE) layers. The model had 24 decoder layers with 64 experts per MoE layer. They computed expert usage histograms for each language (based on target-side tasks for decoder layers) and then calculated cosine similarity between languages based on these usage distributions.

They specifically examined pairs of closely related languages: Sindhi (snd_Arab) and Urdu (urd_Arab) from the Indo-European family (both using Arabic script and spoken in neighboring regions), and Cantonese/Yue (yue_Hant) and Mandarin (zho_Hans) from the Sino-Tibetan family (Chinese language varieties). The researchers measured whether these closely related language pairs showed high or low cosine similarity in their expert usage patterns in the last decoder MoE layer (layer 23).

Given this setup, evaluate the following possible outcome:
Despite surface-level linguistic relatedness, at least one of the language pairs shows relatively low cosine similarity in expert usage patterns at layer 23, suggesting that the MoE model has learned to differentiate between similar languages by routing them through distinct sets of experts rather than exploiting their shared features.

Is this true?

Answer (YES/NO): NO